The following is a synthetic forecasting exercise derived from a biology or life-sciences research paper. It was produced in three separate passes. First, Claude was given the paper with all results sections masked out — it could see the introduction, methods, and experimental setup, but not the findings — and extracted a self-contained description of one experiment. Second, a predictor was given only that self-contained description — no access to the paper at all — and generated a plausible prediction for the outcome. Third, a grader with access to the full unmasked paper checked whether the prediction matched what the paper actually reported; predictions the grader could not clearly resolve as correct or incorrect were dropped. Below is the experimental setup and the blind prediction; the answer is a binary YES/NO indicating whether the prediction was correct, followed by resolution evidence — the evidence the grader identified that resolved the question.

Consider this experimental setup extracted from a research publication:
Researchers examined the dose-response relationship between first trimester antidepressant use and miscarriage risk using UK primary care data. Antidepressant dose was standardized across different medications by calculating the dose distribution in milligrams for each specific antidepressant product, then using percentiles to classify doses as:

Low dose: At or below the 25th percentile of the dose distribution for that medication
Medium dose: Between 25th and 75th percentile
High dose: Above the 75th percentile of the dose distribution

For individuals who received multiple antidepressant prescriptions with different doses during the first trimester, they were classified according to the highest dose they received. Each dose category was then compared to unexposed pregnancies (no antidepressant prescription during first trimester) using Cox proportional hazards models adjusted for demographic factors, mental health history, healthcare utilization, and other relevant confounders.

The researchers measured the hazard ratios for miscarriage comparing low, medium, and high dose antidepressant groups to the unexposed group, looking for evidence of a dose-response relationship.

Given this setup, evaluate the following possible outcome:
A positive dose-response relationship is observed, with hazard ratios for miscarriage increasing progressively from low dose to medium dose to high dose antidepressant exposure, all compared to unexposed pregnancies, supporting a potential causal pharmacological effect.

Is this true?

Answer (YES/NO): NO